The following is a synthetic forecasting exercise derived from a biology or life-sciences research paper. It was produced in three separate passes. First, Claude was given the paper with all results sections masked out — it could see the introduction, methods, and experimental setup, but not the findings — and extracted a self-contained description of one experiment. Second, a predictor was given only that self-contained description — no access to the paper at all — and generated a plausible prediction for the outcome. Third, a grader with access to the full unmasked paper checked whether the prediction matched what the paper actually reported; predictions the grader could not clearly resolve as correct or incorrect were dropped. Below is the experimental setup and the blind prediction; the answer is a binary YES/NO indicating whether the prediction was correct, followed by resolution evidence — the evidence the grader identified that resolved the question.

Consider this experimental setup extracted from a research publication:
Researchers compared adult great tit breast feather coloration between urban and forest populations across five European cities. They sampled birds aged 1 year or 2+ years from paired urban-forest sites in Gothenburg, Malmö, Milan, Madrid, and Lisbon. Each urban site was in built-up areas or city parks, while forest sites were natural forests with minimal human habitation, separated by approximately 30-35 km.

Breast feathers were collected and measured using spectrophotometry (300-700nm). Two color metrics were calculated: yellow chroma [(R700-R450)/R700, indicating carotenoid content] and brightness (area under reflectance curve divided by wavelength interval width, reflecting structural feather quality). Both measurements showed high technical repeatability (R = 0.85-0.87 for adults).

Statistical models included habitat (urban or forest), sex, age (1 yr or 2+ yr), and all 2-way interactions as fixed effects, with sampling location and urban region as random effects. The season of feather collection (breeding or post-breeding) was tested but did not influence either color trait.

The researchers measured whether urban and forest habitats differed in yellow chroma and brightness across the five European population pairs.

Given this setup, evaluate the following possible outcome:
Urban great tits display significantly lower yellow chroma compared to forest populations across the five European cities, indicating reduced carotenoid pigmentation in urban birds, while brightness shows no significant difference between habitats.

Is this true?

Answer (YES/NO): YES